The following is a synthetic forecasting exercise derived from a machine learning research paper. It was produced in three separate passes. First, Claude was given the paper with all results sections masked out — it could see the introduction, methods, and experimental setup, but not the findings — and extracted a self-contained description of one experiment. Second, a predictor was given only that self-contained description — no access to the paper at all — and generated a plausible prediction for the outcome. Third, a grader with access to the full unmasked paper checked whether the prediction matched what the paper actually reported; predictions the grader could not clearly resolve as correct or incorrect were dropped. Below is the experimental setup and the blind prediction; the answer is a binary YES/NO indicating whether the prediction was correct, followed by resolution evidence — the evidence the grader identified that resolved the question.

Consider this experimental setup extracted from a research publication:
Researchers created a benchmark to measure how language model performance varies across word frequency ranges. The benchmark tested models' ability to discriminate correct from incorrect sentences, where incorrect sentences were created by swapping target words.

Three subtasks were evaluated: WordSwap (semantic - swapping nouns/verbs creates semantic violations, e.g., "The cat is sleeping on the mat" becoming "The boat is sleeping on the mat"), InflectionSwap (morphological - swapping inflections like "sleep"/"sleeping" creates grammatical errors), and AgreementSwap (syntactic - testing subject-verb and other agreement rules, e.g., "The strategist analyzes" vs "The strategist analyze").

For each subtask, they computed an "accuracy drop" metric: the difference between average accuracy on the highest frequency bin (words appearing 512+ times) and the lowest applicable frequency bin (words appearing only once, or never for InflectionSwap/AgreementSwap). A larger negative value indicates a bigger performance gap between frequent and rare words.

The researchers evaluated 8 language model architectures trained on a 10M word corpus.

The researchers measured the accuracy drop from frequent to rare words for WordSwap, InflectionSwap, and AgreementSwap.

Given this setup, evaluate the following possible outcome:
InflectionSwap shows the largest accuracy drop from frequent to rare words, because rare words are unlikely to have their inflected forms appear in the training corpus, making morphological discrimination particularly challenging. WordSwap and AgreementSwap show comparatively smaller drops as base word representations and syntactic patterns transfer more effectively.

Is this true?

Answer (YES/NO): NO